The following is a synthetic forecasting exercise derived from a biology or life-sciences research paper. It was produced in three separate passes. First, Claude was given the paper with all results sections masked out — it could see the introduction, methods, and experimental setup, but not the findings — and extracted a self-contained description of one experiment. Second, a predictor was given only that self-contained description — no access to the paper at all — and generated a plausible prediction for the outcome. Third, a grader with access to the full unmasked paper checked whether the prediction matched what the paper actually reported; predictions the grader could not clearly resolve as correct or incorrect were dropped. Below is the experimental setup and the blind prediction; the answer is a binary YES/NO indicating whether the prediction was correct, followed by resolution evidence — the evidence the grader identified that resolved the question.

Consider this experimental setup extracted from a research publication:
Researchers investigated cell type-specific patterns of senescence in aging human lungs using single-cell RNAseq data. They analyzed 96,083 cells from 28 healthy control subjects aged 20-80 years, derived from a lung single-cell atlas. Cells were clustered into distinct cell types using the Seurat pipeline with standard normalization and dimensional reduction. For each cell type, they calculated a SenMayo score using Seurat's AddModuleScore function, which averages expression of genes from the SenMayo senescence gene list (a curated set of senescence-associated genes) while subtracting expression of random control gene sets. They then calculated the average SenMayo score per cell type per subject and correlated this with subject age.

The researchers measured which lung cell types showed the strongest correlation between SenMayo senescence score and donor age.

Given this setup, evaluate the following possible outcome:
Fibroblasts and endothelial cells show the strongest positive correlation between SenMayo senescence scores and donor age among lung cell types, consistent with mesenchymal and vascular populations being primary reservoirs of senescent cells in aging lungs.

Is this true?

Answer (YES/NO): NO